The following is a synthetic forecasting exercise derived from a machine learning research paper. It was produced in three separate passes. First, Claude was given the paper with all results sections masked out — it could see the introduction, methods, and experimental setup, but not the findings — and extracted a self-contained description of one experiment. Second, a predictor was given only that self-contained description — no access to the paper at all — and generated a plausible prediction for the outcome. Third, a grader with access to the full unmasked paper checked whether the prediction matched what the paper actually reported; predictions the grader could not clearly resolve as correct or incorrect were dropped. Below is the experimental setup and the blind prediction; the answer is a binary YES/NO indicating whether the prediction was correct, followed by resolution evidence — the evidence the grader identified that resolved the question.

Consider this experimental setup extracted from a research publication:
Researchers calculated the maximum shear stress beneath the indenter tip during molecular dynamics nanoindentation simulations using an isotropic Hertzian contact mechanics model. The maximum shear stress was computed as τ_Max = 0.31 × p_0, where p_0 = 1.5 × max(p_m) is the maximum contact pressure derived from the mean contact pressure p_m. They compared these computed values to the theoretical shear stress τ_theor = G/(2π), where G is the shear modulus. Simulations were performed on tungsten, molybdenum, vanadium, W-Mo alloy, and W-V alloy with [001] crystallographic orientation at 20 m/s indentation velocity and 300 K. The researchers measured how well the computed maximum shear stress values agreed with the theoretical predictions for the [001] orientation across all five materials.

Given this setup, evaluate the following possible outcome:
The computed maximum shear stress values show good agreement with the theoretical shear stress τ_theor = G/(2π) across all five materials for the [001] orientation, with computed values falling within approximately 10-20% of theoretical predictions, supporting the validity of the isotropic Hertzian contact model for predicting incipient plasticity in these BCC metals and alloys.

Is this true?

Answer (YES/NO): NO